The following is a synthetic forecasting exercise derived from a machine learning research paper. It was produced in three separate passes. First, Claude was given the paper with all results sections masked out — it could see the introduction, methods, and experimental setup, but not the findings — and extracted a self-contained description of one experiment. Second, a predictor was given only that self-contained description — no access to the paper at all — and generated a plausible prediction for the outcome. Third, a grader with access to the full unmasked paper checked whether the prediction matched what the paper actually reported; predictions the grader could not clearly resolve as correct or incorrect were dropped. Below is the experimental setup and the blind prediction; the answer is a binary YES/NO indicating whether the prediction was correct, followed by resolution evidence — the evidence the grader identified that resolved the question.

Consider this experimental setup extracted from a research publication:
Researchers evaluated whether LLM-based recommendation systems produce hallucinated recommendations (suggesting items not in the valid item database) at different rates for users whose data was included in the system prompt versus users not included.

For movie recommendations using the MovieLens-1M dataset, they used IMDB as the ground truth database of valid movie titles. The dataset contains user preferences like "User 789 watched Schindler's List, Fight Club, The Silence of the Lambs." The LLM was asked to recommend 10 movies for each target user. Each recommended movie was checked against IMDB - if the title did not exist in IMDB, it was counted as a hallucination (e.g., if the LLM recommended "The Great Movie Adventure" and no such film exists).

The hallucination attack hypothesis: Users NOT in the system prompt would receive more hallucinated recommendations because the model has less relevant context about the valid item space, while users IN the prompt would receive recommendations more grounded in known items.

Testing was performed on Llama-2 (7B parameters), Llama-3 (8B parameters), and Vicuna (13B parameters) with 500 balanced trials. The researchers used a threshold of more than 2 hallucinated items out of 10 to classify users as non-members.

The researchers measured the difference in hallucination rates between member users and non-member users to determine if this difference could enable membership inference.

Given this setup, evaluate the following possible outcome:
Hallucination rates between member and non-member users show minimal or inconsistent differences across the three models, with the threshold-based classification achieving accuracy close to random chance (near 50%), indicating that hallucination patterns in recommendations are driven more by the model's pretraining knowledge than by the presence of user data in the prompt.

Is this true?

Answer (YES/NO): NO